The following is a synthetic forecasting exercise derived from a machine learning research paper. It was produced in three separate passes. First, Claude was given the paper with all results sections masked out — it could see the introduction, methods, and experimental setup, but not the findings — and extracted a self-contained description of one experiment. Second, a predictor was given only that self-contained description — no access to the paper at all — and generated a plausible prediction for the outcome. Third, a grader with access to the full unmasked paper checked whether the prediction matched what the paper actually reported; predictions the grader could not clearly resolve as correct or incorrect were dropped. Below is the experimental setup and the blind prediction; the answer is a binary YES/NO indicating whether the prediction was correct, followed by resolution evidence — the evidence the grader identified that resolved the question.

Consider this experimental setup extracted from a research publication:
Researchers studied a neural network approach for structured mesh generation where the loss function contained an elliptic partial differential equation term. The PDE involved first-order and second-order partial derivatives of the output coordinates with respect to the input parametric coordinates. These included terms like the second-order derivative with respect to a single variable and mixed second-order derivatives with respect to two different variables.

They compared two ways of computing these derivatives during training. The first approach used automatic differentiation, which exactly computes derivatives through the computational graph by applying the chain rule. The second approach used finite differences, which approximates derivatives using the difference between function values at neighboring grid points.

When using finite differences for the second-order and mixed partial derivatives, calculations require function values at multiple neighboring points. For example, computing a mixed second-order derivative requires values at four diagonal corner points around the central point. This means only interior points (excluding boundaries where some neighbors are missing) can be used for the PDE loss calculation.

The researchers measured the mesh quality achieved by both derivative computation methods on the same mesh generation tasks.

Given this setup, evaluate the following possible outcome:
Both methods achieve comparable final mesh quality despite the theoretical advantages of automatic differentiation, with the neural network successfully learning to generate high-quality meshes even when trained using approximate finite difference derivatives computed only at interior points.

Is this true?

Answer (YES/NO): NO